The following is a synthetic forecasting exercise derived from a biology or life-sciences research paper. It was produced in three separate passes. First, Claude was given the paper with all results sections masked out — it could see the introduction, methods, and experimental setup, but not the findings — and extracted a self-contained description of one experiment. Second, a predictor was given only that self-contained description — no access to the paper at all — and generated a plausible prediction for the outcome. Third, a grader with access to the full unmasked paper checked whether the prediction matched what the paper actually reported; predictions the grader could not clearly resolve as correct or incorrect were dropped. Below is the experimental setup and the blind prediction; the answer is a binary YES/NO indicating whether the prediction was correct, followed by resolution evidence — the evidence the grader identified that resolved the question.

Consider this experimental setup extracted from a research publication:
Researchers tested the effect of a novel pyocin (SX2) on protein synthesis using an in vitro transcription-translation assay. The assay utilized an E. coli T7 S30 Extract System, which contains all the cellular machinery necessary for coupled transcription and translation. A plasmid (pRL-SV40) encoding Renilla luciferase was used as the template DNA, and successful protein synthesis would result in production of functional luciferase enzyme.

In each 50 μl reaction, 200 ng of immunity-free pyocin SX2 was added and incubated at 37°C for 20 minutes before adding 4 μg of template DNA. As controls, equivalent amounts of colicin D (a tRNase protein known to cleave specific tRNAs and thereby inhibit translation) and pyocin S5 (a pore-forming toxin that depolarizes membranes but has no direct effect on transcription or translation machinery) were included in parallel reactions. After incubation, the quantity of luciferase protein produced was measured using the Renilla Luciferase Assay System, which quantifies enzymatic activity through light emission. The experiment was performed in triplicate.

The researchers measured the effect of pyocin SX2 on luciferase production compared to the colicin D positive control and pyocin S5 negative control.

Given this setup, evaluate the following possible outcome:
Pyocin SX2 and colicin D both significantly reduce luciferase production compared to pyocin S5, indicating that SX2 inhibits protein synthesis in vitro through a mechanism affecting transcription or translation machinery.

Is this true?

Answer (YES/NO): YES